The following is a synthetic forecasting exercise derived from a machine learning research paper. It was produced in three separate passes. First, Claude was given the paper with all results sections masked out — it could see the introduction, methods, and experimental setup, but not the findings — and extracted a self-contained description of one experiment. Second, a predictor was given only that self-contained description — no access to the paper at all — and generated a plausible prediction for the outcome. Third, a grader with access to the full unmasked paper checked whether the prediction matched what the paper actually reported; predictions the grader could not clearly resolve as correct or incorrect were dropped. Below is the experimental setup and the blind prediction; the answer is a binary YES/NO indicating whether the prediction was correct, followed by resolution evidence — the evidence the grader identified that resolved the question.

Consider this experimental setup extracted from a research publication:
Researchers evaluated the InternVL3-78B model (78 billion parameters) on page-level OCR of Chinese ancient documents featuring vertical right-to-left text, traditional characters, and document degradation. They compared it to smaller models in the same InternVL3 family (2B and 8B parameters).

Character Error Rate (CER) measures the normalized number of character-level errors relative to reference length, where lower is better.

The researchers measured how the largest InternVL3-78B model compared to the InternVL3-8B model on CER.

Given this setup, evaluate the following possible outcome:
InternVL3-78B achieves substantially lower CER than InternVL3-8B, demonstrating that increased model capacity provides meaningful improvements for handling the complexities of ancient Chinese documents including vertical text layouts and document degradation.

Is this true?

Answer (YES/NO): NO